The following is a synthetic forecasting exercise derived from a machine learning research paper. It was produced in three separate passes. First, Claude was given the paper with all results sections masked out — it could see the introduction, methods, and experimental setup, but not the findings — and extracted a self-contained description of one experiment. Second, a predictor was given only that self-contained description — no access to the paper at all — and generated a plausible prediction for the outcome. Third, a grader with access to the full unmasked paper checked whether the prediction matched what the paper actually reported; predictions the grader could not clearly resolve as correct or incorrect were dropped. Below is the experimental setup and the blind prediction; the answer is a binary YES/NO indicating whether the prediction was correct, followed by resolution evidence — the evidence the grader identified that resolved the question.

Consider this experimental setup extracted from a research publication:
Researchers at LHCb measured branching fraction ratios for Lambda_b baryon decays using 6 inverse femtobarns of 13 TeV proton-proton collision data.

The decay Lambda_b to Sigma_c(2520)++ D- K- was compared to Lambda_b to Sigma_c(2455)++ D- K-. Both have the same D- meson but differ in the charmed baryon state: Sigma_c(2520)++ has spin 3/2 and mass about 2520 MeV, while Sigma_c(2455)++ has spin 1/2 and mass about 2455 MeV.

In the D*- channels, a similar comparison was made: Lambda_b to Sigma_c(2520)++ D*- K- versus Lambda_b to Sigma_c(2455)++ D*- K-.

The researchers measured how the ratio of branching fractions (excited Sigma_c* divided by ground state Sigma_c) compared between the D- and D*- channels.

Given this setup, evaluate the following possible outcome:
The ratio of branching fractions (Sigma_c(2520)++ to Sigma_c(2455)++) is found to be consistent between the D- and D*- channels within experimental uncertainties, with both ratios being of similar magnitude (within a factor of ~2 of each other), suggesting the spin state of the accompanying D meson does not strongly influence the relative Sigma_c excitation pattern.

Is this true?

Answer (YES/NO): YES